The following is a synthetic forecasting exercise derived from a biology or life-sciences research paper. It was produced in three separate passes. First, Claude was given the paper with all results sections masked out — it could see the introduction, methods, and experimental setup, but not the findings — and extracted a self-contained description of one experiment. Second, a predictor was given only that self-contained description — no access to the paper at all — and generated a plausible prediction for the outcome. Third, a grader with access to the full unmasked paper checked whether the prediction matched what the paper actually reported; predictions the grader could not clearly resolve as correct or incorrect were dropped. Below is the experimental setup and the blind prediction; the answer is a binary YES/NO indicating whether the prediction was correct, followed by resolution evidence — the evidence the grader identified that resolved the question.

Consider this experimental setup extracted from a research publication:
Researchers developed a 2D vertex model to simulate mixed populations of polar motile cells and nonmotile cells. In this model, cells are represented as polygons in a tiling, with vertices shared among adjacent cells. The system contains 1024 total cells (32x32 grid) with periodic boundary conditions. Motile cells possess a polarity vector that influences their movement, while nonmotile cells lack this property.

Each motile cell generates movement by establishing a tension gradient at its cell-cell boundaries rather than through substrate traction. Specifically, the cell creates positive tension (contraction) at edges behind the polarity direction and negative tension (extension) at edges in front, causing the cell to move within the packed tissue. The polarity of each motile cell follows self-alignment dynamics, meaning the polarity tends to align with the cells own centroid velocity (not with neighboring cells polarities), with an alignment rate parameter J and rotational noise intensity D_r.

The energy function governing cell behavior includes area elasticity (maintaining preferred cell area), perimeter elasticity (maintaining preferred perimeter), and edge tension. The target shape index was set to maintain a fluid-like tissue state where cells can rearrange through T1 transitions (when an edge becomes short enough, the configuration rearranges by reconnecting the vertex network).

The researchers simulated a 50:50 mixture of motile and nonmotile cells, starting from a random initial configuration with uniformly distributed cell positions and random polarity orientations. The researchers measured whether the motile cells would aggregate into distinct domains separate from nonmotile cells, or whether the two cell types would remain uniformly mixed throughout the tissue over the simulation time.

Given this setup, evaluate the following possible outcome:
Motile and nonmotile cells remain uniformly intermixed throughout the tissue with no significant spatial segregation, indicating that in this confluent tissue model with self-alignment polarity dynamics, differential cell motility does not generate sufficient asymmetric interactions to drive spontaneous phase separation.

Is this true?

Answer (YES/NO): NO